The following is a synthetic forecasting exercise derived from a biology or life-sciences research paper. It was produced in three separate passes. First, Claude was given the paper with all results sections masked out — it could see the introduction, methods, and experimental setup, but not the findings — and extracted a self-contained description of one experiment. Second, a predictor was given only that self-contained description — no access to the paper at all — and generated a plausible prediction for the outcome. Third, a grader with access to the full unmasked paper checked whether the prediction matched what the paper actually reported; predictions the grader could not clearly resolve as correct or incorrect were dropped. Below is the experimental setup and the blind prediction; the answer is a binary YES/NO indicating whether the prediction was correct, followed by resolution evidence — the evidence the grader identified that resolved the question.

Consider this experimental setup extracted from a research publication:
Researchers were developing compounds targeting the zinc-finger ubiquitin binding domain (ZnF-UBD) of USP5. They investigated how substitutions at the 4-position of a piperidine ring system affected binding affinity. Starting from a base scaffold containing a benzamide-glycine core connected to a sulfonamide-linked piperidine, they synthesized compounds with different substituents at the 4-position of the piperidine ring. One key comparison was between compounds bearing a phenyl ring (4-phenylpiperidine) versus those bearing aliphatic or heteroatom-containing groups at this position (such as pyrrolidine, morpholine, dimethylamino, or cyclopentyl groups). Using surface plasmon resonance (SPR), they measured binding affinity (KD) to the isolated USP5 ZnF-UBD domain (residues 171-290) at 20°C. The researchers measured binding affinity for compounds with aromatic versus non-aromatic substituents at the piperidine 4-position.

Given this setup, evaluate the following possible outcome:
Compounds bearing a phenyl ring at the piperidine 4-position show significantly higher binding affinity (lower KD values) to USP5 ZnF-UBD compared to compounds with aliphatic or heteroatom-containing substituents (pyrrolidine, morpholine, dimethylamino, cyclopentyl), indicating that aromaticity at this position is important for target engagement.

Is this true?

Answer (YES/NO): NO